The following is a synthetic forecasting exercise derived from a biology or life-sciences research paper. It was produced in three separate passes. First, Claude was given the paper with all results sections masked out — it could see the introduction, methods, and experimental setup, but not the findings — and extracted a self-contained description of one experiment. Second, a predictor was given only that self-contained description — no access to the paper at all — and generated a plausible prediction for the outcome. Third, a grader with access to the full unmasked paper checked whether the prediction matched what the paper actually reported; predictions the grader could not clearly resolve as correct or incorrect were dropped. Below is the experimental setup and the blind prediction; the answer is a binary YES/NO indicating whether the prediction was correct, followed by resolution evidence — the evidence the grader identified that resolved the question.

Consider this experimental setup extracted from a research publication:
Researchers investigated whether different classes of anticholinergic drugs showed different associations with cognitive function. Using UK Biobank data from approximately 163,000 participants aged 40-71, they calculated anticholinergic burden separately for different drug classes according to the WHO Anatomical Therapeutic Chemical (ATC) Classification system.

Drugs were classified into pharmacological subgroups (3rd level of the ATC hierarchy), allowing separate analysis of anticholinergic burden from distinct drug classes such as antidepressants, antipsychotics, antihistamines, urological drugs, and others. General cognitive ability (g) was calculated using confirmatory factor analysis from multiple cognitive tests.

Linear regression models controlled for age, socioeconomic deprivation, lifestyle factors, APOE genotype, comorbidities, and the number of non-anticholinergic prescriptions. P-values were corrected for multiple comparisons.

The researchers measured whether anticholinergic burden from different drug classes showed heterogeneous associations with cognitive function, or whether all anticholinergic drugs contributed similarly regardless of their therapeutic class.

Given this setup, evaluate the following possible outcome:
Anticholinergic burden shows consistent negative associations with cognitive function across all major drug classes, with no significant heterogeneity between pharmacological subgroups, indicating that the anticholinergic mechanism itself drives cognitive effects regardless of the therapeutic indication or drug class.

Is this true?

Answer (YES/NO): NO